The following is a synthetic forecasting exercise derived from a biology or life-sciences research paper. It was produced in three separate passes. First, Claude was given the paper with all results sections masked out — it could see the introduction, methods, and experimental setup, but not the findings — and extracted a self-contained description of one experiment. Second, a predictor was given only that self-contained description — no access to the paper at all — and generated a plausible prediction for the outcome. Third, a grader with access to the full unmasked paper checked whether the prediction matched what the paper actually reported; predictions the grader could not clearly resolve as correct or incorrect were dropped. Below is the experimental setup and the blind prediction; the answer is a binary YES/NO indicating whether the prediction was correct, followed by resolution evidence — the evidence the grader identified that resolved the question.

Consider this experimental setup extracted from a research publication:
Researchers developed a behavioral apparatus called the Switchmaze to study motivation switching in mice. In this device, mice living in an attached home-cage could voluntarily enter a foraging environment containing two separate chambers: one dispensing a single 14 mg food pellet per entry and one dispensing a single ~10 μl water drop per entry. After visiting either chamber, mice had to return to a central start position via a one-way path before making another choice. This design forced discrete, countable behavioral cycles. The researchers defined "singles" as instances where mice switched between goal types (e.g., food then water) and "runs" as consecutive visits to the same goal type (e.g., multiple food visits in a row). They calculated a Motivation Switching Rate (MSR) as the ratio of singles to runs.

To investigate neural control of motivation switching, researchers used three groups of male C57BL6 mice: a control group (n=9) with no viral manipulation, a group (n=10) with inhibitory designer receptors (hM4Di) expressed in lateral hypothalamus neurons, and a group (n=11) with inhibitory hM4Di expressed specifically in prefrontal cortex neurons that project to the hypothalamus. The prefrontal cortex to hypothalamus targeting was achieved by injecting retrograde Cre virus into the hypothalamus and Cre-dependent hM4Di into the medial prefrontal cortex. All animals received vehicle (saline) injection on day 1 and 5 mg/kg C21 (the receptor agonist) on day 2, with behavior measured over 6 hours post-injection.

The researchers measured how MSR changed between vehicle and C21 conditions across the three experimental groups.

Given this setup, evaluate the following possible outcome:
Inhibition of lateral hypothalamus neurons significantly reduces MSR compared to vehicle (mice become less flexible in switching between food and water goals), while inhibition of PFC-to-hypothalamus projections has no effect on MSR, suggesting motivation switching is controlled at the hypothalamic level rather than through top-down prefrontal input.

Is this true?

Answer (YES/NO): NO